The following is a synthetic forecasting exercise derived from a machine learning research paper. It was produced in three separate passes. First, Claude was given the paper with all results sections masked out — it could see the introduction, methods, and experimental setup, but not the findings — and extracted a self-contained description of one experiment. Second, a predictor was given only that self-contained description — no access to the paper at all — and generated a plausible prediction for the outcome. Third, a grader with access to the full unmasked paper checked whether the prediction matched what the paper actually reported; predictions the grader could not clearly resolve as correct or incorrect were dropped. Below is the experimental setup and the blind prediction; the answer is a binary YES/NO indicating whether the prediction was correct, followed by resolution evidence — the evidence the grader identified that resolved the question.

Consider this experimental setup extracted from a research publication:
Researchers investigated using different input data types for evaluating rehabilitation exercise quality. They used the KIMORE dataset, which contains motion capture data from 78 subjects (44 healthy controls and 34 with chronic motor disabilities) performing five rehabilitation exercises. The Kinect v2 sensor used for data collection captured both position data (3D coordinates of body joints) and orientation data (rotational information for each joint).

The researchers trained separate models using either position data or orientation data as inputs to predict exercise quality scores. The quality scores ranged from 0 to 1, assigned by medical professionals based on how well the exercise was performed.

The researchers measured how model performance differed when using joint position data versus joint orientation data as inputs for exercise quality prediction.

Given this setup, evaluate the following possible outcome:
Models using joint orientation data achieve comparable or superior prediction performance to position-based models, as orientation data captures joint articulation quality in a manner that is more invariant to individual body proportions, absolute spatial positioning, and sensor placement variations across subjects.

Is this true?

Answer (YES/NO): YES